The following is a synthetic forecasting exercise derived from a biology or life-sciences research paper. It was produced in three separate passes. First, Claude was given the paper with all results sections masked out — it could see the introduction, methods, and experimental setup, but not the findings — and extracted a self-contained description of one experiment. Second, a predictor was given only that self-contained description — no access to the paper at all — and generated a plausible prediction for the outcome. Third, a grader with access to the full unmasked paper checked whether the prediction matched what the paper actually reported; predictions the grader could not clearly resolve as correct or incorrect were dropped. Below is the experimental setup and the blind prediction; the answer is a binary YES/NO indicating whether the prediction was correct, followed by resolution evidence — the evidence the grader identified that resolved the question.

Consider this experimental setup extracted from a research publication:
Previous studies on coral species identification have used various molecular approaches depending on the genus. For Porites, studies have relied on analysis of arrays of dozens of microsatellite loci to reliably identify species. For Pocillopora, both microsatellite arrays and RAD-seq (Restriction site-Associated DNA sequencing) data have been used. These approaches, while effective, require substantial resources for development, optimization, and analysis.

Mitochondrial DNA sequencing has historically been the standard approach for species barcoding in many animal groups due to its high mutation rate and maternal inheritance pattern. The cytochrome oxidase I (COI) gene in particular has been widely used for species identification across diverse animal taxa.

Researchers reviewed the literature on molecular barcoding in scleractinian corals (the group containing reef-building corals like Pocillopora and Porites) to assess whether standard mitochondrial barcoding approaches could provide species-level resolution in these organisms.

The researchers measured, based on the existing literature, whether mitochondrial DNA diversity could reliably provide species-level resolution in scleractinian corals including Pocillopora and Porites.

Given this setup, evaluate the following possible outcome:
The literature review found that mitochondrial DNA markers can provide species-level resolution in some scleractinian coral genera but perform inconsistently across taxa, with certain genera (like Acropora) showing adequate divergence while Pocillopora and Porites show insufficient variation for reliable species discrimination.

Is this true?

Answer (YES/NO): NO